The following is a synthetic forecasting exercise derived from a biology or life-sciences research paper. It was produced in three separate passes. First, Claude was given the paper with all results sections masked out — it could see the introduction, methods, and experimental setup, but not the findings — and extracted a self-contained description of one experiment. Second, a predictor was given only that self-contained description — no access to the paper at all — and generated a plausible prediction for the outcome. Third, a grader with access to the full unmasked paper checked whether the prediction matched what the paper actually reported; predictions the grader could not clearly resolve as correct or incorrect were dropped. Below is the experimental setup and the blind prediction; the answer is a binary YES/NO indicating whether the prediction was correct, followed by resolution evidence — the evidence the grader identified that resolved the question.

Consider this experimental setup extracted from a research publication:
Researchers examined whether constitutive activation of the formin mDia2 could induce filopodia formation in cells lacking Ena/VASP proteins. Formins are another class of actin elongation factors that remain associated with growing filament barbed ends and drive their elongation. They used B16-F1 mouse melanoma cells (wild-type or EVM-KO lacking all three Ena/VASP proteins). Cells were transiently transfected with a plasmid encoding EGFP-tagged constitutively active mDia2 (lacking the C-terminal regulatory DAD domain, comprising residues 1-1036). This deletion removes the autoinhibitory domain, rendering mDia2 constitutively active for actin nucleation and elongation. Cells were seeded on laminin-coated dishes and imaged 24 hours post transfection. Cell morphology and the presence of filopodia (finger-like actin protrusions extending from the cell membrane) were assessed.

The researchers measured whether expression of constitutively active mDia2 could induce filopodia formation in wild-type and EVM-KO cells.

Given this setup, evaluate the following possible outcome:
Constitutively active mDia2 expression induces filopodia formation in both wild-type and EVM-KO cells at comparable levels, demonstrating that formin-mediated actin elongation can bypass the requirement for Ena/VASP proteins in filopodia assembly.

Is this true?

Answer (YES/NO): YES